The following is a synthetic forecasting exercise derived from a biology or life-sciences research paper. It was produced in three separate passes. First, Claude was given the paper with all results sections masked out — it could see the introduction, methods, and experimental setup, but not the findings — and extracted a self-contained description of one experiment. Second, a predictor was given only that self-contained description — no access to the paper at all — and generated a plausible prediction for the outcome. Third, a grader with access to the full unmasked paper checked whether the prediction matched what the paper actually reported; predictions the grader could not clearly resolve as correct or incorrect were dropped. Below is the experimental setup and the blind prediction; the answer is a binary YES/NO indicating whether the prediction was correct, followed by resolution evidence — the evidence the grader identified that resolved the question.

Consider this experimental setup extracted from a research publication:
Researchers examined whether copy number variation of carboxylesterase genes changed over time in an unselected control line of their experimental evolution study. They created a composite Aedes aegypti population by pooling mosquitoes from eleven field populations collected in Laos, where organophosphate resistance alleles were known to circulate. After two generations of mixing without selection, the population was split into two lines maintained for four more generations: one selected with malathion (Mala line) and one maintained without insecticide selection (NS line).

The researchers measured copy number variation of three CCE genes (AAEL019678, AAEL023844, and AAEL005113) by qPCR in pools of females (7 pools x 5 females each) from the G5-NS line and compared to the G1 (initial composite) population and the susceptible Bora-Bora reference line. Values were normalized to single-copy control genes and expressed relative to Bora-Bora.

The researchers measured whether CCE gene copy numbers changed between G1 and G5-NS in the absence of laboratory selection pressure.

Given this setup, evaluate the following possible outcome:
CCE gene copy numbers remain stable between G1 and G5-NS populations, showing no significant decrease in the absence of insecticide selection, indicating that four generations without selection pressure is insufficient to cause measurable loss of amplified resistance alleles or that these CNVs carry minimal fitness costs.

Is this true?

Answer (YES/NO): YES